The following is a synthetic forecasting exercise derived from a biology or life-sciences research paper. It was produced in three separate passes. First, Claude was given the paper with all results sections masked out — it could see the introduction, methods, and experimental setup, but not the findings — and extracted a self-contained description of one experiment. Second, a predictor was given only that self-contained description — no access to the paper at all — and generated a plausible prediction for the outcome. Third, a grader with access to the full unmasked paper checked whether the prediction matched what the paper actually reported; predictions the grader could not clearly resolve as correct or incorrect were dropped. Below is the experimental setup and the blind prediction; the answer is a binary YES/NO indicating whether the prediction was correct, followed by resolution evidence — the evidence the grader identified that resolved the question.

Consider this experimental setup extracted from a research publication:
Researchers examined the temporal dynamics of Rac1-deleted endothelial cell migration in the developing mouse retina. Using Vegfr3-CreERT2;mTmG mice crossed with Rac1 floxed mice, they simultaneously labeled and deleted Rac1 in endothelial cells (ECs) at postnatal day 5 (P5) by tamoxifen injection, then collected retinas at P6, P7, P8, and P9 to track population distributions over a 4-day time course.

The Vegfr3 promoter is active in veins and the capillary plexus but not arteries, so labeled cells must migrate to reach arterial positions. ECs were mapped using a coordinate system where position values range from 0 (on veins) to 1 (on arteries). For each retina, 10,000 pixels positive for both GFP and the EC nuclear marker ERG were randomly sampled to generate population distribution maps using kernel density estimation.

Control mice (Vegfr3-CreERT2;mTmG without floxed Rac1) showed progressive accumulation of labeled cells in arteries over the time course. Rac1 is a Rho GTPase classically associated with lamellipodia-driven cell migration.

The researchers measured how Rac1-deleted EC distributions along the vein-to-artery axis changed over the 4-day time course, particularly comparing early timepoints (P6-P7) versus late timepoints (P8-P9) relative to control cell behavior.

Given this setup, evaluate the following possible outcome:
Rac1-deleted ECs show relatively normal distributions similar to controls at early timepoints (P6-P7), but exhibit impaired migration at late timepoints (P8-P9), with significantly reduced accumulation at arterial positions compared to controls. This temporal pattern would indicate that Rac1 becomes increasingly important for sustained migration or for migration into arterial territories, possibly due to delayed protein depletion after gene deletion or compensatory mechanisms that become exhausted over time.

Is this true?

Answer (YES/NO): NO